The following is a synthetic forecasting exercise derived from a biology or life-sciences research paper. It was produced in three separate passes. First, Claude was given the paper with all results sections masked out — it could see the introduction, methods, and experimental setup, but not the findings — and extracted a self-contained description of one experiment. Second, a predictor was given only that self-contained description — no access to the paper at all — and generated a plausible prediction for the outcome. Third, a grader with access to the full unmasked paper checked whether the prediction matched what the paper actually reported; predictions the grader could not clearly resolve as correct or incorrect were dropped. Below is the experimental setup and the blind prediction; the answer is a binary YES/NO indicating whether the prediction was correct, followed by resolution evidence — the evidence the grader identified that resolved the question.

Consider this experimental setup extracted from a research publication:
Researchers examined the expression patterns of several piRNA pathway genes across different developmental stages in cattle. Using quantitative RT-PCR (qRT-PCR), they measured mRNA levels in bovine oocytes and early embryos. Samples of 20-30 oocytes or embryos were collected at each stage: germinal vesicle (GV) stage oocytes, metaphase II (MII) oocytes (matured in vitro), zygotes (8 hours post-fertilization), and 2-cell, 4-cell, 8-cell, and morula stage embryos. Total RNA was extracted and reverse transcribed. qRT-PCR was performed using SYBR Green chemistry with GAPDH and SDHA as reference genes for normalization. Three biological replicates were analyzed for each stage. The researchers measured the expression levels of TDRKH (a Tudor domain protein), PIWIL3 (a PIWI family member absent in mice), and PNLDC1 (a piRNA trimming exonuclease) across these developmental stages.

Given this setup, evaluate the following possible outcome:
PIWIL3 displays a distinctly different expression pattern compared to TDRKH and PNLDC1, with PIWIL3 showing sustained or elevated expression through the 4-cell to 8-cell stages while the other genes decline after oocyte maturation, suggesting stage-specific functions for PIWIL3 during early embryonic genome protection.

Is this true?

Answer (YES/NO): NO